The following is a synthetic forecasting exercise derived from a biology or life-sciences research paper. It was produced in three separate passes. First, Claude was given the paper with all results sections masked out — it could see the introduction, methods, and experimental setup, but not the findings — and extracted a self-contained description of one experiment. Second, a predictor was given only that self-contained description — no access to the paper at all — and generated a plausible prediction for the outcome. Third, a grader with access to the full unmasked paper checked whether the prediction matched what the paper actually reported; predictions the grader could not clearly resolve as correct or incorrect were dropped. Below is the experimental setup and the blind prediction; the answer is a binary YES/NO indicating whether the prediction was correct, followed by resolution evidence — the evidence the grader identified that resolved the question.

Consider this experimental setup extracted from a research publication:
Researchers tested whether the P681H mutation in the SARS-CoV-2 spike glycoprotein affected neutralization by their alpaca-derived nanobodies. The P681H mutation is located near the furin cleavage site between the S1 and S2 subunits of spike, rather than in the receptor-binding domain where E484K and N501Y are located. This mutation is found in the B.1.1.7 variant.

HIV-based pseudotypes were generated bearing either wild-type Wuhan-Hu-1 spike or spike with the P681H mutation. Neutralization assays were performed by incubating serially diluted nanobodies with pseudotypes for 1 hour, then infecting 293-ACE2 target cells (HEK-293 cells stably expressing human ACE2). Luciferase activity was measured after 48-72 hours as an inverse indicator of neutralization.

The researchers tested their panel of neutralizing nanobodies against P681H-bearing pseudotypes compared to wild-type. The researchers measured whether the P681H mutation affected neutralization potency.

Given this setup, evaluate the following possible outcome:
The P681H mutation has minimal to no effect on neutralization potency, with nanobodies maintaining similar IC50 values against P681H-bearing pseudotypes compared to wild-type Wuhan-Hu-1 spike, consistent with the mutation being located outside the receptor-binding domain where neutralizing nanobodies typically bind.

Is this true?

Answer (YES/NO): YES